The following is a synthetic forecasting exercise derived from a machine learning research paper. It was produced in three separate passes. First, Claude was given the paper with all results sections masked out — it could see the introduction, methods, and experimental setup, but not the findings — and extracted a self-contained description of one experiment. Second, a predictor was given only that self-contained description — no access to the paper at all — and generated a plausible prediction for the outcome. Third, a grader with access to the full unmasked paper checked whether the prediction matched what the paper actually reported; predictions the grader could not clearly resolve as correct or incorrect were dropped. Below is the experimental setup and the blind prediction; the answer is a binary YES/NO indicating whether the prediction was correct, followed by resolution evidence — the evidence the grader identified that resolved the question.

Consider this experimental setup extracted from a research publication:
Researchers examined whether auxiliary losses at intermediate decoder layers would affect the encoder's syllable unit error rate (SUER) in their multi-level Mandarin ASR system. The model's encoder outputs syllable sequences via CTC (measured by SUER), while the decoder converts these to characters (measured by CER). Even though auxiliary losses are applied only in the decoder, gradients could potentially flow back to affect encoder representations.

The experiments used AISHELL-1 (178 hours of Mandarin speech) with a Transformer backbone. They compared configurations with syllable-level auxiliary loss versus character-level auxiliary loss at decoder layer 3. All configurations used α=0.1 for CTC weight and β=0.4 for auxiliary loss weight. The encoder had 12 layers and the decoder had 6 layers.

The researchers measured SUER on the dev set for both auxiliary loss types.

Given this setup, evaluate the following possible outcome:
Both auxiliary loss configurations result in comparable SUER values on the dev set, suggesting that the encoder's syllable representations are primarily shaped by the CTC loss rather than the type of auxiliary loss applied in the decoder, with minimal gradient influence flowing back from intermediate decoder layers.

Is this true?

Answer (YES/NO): NO